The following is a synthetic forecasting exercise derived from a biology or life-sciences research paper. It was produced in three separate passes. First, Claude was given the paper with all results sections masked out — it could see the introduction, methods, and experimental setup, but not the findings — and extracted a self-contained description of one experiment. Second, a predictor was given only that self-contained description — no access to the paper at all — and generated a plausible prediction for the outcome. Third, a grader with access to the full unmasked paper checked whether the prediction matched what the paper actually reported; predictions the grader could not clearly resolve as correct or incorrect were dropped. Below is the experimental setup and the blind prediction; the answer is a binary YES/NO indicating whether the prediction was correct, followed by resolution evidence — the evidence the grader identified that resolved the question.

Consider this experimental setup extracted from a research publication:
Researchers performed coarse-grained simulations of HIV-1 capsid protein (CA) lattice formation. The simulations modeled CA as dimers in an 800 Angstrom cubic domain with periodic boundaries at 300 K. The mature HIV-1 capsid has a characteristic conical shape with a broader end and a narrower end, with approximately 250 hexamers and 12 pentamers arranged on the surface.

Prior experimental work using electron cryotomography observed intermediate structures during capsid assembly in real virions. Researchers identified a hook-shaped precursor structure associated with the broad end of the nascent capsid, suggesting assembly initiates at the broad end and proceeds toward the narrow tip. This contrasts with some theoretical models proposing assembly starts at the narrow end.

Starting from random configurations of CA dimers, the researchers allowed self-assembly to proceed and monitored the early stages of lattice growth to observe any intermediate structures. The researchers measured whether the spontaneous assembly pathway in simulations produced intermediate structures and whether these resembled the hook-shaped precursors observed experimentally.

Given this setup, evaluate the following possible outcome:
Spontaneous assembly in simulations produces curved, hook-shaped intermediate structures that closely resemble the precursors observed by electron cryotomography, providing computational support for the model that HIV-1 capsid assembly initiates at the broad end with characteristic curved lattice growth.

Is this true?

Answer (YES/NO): NO